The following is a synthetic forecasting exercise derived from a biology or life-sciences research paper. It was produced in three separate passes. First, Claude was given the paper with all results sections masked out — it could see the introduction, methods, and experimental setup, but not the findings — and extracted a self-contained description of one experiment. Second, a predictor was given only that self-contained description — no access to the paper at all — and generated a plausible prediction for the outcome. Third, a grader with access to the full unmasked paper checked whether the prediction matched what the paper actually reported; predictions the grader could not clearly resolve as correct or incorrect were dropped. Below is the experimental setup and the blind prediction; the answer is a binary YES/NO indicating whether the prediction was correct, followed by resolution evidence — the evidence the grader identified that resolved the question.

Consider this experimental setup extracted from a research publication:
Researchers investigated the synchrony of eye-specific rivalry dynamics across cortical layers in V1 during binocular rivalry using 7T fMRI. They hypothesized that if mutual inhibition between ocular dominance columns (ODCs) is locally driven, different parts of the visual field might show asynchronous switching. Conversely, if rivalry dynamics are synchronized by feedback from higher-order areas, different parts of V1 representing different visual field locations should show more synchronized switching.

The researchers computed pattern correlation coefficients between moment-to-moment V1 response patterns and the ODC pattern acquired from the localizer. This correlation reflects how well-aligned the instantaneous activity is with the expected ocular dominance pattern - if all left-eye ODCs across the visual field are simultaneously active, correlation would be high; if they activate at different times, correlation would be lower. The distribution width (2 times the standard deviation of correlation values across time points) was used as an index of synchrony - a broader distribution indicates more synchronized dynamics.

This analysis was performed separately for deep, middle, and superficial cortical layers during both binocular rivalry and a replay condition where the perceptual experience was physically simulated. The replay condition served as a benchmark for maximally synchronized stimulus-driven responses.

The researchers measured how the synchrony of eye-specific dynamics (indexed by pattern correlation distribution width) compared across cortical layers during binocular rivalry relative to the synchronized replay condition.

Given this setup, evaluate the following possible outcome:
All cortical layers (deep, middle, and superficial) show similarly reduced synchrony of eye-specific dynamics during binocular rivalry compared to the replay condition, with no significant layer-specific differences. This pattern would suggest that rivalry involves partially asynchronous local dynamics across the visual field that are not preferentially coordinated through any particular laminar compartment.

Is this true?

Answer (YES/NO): NO